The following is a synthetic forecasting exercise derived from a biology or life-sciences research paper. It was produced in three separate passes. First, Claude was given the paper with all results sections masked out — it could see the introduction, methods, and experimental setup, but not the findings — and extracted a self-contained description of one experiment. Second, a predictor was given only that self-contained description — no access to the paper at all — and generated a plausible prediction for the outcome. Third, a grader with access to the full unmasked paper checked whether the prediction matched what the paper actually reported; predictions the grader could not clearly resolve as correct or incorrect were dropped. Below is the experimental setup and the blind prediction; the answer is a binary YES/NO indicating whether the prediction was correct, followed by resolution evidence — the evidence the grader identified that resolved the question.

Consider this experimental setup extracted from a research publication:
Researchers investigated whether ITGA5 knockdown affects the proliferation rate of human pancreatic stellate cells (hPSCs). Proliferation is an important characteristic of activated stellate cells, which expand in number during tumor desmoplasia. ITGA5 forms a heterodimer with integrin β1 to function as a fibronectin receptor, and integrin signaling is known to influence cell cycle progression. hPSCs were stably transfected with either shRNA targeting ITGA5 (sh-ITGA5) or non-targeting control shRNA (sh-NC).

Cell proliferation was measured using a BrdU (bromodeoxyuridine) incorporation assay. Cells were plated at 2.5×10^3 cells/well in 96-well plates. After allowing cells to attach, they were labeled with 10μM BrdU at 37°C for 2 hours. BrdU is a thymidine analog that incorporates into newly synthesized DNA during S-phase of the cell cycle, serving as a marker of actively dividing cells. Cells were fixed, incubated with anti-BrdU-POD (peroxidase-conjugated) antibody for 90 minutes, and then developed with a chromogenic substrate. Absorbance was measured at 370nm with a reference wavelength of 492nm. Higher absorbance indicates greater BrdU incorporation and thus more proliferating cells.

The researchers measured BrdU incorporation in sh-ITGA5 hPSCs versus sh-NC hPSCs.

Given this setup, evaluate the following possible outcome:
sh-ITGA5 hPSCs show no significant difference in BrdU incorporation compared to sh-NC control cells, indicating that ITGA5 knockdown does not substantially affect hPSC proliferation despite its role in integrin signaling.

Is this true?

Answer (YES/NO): NO